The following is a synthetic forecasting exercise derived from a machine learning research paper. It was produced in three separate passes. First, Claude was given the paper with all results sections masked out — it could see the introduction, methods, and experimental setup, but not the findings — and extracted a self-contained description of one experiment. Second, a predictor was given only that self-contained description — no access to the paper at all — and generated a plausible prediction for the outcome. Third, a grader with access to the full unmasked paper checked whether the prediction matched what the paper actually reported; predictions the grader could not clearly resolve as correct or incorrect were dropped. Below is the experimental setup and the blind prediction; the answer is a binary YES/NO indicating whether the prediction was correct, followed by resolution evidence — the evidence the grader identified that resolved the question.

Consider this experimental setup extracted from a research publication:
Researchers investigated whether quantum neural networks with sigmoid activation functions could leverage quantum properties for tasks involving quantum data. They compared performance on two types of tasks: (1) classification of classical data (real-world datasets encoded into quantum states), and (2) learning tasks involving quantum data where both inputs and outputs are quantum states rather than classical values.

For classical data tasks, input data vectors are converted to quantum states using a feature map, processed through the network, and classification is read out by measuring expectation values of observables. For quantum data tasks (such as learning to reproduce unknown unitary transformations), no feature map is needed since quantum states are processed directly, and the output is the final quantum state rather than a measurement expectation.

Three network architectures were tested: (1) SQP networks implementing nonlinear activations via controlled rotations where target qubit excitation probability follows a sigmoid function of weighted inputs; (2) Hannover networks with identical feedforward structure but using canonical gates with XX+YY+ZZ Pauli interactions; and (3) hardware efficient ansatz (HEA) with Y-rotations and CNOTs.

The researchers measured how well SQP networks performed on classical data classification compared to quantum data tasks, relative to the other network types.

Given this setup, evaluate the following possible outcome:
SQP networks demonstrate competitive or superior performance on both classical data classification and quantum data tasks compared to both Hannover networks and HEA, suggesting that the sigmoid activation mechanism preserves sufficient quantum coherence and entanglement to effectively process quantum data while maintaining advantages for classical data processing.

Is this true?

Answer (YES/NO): NO